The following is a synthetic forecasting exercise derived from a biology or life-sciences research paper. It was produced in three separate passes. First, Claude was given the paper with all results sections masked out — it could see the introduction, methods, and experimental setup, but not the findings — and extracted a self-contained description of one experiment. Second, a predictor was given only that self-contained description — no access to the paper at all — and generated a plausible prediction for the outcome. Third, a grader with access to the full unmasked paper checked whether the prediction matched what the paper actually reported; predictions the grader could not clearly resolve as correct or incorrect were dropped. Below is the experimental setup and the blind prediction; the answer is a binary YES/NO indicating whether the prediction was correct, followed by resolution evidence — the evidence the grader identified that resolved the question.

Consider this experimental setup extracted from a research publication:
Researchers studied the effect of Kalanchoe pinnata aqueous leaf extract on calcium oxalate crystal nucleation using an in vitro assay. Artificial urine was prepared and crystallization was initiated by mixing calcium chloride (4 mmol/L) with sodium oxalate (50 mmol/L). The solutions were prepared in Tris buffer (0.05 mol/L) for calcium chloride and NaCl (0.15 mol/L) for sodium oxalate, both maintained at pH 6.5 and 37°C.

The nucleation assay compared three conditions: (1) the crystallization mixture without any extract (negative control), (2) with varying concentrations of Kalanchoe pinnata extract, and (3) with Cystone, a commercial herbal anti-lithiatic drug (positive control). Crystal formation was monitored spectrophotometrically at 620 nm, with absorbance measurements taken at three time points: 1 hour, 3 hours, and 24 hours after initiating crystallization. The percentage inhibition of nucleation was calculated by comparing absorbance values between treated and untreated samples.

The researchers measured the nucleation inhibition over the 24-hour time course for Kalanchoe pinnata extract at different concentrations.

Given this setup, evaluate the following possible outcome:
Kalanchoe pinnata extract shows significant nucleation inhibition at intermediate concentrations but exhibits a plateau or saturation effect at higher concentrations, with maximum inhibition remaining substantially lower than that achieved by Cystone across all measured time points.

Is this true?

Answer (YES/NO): NO